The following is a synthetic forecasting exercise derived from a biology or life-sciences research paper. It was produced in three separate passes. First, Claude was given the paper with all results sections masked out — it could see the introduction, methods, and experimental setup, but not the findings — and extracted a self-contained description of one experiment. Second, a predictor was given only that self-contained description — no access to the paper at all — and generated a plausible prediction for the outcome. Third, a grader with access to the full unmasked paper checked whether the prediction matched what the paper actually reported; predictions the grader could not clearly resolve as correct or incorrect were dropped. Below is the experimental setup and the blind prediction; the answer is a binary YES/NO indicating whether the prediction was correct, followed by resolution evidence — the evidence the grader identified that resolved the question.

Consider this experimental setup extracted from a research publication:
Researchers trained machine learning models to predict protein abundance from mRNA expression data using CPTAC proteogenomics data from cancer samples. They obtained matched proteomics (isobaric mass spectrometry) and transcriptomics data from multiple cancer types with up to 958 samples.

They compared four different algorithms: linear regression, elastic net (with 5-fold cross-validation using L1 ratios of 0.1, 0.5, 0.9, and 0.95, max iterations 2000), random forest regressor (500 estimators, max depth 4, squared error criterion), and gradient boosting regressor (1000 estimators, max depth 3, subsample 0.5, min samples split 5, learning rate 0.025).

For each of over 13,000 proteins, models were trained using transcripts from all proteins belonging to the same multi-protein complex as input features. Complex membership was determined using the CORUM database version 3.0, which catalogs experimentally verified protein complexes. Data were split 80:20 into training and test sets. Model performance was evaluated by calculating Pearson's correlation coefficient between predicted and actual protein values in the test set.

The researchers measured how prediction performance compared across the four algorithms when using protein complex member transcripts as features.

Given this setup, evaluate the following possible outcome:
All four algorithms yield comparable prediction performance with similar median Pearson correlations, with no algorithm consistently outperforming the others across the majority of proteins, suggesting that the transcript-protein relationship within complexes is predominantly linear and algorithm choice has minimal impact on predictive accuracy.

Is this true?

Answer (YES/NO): NO